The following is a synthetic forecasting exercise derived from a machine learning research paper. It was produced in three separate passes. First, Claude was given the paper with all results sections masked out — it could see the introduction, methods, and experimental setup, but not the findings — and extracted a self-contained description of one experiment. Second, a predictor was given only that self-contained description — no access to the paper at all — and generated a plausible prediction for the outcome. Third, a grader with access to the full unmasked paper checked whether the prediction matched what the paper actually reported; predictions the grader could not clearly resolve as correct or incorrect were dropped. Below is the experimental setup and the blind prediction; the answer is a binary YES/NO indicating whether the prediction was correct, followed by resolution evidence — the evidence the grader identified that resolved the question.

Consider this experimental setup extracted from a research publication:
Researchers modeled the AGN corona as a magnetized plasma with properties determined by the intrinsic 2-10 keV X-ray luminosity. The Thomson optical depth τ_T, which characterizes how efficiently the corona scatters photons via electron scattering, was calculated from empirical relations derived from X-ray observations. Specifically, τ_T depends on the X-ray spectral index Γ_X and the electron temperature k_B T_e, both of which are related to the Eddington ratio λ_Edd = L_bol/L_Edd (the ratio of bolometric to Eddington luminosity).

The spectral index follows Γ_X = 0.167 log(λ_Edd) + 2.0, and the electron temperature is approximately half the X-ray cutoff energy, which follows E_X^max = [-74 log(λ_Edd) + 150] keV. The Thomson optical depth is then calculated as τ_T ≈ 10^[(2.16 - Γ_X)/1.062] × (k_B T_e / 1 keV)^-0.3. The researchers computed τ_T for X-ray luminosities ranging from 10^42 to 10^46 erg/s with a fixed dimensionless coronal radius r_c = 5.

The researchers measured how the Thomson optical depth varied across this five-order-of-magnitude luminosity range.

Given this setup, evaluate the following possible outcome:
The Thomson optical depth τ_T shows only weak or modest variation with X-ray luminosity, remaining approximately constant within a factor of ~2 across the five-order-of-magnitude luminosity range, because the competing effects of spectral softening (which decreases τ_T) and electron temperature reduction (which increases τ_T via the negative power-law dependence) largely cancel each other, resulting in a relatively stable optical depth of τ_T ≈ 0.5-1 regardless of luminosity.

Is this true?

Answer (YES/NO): NO